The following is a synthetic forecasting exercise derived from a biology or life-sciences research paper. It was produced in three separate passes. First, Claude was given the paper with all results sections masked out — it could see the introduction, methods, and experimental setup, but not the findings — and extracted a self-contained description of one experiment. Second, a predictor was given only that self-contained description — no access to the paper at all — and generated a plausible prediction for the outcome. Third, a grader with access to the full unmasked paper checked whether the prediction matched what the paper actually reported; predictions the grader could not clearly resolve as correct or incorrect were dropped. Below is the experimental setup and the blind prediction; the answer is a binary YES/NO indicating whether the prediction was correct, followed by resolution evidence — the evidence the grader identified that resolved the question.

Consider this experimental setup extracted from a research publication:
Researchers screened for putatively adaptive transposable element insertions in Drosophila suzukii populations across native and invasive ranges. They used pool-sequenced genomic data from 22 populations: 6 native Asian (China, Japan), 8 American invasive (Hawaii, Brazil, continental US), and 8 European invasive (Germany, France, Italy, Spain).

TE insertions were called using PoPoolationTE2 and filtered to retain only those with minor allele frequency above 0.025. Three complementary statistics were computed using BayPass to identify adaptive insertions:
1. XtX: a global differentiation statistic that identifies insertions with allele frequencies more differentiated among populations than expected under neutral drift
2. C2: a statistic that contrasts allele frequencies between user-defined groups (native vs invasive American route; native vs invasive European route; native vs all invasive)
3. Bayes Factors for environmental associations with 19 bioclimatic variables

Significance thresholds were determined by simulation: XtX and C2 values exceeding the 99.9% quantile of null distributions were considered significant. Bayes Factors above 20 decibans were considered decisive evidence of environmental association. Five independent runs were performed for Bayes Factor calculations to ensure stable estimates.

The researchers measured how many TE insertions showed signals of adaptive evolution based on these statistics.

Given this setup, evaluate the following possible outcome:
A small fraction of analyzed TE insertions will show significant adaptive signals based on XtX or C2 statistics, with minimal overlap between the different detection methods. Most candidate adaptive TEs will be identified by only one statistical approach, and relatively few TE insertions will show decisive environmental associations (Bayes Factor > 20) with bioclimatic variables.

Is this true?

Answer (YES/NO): YES